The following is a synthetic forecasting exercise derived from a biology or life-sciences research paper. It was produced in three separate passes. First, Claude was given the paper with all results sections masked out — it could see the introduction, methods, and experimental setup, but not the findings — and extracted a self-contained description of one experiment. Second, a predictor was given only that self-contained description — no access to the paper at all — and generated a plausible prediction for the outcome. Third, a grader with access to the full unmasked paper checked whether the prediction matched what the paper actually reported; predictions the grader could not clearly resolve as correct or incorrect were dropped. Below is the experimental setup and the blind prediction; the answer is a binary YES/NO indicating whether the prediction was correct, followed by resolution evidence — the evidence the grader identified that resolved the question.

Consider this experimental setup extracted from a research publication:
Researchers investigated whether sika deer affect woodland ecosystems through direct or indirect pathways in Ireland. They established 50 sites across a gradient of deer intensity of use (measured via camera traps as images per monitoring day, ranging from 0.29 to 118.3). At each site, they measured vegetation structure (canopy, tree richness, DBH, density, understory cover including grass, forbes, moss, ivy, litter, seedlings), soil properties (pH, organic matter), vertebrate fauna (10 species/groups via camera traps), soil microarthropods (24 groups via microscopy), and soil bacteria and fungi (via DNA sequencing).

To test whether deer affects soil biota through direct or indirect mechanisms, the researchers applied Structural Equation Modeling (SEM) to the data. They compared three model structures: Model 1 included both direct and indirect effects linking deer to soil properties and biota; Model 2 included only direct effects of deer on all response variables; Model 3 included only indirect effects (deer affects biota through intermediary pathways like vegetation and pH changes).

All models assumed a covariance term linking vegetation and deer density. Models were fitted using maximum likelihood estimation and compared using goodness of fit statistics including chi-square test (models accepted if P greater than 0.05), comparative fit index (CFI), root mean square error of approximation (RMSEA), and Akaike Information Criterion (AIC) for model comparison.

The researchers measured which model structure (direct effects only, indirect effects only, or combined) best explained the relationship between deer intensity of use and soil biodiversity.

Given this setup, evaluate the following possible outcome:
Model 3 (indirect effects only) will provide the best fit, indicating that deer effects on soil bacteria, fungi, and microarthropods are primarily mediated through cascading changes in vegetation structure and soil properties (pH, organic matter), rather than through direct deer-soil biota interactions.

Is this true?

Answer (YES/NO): YES